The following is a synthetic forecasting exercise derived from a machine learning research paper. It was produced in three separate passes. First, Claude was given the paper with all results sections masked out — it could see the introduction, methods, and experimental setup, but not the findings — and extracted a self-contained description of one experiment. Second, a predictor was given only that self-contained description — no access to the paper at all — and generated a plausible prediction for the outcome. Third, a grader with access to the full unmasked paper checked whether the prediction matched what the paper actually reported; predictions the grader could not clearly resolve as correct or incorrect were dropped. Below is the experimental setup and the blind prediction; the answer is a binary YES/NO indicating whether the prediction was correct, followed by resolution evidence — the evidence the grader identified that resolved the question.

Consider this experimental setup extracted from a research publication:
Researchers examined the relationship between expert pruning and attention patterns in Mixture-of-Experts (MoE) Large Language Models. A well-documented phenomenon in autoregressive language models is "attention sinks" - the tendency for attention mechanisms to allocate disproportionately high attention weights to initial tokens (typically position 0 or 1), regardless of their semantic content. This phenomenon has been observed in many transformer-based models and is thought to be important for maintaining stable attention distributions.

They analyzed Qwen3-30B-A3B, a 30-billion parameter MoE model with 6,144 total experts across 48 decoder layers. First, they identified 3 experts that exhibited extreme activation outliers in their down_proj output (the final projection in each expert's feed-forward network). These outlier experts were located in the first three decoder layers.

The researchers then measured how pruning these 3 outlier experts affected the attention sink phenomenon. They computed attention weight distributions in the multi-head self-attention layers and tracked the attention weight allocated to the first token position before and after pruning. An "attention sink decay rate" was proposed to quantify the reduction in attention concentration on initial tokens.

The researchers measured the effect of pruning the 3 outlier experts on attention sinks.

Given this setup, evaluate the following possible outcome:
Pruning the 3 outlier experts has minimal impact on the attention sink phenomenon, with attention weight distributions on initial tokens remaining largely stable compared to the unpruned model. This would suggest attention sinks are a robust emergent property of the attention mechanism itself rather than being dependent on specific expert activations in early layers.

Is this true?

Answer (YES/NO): NO